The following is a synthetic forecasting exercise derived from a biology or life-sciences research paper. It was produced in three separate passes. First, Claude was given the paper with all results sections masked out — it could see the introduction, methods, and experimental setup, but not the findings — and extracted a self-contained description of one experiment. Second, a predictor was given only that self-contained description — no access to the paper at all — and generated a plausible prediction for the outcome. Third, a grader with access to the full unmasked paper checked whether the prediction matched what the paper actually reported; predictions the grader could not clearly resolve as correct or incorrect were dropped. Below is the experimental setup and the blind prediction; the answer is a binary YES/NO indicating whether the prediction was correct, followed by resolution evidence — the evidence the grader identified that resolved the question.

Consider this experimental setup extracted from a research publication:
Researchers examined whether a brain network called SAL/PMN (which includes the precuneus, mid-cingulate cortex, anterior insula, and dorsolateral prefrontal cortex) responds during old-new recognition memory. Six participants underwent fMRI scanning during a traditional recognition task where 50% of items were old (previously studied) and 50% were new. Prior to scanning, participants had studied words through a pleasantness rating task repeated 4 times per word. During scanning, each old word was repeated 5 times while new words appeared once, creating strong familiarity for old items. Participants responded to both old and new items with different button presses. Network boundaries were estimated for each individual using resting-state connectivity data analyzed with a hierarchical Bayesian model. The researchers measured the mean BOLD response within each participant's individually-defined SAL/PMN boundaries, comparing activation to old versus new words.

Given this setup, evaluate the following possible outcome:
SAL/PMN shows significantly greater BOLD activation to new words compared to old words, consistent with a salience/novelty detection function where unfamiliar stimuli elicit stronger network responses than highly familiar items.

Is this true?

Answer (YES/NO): NO